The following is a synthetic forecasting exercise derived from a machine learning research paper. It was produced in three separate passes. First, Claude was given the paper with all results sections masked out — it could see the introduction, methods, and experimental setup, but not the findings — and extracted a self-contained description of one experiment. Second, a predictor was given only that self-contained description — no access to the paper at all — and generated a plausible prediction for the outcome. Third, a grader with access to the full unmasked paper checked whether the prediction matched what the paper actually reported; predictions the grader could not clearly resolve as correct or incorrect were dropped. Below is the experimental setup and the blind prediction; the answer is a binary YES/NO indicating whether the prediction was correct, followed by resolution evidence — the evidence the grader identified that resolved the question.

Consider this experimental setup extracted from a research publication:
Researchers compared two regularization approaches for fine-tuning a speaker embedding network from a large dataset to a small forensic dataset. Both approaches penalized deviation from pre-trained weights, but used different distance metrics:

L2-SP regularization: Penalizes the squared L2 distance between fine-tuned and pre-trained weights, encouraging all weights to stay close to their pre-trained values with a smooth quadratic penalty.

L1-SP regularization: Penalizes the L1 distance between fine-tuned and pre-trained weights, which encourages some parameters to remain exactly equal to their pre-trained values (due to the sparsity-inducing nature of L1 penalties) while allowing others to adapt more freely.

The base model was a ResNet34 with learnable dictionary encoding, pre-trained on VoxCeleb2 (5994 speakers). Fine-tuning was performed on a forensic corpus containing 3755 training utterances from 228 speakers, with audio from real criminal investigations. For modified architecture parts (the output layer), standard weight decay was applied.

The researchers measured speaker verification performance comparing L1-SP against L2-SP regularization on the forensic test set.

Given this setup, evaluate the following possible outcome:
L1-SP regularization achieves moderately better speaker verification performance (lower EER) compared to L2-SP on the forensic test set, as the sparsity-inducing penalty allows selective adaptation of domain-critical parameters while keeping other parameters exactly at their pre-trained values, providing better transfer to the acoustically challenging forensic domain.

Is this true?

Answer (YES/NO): NO